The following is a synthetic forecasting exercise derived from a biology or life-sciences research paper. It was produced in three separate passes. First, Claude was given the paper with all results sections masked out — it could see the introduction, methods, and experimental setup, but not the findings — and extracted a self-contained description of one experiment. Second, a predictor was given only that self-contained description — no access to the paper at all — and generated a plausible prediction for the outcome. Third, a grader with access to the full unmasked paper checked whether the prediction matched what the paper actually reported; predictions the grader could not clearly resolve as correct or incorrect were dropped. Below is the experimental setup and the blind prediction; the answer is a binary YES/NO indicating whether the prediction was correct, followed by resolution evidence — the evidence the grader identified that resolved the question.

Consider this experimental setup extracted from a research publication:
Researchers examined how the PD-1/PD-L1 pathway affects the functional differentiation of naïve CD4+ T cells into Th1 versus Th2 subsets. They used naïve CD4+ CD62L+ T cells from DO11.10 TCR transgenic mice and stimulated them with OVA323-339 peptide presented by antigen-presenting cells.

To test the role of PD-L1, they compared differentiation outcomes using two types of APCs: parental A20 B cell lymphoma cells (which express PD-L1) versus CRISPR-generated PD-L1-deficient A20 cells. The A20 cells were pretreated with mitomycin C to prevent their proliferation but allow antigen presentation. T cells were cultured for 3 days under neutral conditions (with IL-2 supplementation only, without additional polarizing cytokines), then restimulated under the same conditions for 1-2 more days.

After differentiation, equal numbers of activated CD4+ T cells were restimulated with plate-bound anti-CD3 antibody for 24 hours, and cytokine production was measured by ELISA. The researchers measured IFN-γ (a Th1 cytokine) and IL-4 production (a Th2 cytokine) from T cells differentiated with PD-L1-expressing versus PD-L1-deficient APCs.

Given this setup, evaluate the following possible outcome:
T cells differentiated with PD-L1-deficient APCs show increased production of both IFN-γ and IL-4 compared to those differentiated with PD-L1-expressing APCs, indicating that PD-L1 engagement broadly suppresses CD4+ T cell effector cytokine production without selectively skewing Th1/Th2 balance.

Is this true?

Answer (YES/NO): NO